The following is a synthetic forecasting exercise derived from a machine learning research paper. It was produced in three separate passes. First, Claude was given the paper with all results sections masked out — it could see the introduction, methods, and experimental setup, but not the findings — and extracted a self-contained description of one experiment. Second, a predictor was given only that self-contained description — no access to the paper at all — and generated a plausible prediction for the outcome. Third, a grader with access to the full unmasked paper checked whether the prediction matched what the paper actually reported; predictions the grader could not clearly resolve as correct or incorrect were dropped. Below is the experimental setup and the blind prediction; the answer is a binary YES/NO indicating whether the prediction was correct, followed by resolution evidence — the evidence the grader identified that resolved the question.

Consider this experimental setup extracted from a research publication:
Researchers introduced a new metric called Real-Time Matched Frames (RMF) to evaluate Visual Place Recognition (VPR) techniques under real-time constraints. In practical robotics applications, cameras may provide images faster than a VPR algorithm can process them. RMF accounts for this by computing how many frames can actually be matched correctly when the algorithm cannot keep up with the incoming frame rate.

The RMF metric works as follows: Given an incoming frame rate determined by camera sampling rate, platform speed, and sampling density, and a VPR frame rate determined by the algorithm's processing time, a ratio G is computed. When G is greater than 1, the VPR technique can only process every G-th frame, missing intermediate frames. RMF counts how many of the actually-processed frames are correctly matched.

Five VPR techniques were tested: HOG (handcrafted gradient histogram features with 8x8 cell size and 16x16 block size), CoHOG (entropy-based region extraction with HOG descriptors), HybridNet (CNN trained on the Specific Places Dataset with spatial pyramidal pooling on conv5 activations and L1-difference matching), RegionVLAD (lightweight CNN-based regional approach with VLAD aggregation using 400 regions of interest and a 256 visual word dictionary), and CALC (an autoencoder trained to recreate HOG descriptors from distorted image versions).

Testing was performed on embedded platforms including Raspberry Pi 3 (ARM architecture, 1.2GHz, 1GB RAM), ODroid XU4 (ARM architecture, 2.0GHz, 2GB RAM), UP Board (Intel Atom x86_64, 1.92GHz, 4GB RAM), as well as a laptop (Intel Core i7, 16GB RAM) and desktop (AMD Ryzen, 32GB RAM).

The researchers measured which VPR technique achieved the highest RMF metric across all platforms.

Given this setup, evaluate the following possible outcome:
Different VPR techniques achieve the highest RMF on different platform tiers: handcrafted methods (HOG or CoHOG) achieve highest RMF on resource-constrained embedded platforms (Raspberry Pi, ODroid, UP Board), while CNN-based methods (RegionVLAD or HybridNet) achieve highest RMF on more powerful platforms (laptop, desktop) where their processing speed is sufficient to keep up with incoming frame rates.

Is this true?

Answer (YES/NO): NO